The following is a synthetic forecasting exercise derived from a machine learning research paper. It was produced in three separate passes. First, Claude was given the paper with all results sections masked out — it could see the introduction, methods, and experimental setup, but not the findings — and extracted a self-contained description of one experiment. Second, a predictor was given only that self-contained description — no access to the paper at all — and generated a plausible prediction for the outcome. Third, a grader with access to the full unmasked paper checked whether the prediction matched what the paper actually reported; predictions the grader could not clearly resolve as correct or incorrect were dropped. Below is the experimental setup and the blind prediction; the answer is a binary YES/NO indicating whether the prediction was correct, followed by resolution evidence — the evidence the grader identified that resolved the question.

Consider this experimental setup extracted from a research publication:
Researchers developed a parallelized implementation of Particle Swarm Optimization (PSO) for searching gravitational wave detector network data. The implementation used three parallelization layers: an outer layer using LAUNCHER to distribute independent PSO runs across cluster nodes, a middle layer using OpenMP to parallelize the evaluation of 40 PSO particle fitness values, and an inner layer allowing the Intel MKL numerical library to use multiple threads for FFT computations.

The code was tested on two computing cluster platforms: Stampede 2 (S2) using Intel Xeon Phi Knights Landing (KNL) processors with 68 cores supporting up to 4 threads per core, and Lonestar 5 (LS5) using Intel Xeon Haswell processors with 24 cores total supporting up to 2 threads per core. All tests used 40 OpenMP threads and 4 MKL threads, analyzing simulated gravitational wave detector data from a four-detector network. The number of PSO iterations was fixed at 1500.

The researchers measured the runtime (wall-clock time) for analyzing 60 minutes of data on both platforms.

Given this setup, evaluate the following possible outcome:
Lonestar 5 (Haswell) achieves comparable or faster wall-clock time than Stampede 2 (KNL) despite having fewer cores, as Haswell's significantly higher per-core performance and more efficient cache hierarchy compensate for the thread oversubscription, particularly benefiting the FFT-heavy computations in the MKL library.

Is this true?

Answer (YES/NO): NO